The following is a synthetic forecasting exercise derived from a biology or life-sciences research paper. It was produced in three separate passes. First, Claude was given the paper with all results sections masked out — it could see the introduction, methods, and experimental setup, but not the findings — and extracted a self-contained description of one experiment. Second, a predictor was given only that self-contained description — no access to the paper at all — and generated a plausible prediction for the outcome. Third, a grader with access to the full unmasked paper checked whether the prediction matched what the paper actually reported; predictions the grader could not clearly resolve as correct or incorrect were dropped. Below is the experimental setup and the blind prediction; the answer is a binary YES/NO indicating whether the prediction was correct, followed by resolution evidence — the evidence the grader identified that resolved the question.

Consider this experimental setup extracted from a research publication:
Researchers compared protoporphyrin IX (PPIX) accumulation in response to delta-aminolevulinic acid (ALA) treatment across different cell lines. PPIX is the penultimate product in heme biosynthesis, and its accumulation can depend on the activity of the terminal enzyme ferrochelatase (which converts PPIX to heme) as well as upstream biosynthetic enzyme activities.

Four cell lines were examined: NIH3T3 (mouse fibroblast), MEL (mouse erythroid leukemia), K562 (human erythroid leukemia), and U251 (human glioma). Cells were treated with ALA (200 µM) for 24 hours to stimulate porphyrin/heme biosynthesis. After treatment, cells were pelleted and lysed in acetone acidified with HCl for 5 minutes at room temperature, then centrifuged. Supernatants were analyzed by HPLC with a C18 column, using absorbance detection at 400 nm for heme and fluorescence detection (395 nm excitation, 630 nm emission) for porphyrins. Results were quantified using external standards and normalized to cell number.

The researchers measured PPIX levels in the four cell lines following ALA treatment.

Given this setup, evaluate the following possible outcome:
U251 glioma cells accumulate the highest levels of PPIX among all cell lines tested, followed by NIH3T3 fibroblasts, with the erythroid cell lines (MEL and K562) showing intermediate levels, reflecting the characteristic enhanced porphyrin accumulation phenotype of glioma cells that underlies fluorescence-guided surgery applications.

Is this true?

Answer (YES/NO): NO